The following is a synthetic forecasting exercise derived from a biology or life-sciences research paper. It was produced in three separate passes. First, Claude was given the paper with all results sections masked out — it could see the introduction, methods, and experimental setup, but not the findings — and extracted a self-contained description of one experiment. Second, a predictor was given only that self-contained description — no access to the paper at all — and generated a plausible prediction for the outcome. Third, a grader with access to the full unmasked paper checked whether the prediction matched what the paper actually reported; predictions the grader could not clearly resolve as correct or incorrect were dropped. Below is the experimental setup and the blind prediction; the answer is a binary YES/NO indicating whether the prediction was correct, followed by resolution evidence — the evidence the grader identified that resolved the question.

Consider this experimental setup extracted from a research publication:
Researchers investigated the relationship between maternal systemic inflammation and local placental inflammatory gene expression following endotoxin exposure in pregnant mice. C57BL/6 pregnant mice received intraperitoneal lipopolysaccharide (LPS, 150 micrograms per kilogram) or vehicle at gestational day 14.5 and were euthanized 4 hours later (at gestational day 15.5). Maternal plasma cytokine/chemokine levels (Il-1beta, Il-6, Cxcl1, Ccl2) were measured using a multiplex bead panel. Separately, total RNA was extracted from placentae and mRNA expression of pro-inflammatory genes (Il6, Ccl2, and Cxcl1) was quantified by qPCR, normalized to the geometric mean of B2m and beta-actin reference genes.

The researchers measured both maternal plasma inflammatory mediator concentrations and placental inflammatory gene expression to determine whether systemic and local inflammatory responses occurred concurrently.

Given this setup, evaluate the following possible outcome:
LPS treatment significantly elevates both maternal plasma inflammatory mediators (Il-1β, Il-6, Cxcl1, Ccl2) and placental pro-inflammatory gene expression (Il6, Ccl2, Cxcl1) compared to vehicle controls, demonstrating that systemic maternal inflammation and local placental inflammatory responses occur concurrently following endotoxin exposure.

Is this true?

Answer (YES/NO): NO